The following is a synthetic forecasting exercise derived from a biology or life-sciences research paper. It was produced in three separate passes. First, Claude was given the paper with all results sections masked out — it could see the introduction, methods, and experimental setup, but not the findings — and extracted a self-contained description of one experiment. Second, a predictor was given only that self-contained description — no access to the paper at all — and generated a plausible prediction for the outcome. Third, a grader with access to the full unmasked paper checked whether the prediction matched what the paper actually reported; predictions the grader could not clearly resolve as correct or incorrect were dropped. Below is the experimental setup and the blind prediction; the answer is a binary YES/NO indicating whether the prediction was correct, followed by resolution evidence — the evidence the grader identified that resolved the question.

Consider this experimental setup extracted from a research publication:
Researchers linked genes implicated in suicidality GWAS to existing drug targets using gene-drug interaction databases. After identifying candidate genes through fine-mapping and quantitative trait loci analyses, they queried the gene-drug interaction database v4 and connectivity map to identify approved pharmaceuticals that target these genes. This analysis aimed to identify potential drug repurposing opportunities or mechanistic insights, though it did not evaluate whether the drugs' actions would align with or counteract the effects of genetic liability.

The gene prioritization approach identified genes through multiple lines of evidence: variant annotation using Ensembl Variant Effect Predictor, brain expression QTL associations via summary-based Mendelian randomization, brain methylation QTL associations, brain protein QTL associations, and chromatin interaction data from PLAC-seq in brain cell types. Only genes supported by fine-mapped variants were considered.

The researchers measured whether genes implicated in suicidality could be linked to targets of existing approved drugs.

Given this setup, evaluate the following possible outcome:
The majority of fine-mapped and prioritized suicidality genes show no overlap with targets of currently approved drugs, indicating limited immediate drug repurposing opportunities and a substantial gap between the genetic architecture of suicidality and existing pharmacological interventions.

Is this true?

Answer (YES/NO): NO